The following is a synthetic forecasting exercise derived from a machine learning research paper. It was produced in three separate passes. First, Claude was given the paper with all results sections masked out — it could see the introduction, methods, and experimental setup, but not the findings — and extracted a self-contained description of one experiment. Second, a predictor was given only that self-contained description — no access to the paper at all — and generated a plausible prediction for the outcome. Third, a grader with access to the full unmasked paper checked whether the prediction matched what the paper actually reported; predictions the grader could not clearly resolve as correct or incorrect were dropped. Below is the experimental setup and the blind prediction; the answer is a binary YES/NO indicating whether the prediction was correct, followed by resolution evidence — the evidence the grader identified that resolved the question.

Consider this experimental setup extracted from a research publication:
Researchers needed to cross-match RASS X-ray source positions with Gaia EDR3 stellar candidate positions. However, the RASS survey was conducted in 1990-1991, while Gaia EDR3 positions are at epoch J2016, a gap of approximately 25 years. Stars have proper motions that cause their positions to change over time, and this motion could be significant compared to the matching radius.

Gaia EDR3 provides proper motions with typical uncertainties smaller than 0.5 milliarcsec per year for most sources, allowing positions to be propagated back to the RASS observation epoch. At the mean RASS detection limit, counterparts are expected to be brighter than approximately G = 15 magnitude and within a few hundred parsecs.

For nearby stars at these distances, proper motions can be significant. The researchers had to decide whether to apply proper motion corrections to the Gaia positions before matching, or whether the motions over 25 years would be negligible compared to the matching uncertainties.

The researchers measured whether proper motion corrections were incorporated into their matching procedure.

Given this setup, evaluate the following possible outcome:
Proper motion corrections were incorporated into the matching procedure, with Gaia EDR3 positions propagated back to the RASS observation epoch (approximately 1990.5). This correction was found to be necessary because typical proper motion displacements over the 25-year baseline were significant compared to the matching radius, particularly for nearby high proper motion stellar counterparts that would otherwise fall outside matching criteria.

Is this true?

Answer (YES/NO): NO